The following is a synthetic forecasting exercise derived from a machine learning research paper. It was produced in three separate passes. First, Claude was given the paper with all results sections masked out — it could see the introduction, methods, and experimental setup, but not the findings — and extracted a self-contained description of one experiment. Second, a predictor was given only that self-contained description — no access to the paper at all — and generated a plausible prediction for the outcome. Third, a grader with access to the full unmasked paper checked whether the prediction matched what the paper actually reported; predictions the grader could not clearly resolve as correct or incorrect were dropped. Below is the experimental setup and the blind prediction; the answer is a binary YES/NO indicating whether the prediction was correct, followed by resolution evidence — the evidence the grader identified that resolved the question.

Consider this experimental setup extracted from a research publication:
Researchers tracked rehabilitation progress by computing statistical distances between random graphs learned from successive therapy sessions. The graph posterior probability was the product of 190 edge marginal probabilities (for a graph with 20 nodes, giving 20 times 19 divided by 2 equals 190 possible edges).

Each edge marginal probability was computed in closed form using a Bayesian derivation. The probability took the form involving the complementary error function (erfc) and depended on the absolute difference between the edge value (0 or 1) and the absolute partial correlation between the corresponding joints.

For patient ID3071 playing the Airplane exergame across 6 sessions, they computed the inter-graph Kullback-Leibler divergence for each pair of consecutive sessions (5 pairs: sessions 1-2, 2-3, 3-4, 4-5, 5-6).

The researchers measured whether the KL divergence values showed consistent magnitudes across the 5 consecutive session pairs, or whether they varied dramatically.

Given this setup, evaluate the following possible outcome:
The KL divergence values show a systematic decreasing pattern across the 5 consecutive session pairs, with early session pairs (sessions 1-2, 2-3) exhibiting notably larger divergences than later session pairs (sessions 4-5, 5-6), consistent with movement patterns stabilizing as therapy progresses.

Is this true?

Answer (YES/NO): NO